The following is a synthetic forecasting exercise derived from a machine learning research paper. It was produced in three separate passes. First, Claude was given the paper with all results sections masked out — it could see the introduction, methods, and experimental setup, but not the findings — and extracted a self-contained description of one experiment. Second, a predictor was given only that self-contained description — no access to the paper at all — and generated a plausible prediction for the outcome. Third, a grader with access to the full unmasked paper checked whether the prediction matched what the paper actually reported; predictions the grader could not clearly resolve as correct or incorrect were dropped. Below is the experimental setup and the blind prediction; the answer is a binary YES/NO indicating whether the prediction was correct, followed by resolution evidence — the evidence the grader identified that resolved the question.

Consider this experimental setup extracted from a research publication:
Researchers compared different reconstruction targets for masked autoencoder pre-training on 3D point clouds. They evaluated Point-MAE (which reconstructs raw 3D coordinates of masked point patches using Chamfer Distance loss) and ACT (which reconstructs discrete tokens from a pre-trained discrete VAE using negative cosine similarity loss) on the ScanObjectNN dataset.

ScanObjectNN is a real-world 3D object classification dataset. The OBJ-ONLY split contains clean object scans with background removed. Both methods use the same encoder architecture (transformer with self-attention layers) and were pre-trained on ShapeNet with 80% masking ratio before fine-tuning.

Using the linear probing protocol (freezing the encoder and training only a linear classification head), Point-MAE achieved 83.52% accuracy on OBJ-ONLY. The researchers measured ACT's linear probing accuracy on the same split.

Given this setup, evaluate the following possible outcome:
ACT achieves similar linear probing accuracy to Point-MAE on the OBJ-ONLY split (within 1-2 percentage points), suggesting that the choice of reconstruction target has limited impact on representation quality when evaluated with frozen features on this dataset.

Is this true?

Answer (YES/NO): NO